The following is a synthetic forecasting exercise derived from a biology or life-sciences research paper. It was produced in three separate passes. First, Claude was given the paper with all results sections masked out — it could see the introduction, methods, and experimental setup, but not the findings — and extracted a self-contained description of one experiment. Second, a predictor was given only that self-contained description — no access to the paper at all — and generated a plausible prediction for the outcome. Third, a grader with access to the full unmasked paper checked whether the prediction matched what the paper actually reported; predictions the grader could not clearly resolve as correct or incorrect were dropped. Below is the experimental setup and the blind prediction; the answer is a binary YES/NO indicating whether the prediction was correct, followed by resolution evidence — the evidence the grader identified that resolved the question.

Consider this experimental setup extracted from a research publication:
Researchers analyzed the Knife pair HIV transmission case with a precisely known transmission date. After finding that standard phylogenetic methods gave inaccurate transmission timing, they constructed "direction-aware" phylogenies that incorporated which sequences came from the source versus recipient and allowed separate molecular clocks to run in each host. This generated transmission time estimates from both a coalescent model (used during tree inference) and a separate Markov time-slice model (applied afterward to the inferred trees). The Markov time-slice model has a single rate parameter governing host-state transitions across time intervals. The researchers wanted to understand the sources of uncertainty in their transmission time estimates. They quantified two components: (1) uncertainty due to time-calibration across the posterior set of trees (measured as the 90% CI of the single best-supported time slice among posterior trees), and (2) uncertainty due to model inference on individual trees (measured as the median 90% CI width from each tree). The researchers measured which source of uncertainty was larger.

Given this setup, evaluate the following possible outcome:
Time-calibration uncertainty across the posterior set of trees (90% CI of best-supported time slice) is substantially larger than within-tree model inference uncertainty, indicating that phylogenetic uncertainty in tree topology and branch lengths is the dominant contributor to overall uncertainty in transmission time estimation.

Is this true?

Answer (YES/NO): YES